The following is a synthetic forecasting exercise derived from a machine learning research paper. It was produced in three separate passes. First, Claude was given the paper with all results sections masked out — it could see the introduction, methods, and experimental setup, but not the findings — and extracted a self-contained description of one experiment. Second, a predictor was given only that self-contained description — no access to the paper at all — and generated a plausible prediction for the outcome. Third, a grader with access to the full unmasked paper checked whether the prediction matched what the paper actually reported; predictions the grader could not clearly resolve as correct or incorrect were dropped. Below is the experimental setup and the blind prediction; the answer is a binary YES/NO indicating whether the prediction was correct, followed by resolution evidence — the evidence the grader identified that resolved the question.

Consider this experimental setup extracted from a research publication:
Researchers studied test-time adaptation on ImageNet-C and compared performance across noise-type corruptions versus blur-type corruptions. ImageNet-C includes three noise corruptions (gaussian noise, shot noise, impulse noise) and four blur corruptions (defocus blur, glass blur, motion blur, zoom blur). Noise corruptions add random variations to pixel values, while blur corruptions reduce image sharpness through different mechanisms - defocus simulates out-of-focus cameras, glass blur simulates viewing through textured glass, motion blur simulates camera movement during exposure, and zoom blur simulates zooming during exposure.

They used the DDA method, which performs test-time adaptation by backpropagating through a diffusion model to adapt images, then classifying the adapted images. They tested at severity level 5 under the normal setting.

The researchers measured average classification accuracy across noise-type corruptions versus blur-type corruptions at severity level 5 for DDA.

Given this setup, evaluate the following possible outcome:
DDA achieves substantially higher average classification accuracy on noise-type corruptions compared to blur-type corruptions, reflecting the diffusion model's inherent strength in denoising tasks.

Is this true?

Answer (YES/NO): YES